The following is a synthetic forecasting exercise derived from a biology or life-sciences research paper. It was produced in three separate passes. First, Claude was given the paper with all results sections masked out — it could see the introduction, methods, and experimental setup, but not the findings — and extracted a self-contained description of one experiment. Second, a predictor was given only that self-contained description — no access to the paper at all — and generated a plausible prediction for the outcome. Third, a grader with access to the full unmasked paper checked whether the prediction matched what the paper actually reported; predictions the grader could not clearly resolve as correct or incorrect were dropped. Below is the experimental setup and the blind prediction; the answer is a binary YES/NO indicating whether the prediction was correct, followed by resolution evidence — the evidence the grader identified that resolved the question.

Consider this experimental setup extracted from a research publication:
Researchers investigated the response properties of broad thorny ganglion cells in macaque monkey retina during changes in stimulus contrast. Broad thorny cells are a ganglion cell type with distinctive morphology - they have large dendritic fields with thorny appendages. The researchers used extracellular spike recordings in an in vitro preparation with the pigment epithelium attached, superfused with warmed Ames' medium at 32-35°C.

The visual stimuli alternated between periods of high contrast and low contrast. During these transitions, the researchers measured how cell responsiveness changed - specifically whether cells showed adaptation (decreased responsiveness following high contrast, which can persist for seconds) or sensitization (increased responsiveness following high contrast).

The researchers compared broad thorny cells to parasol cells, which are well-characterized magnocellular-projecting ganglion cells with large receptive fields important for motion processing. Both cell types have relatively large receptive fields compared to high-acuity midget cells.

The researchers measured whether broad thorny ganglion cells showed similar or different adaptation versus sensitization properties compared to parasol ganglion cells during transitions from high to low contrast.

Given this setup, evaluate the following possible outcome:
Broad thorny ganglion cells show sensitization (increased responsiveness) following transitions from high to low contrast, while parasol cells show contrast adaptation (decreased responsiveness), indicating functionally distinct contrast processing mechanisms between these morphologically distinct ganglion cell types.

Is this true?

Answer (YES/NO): NO